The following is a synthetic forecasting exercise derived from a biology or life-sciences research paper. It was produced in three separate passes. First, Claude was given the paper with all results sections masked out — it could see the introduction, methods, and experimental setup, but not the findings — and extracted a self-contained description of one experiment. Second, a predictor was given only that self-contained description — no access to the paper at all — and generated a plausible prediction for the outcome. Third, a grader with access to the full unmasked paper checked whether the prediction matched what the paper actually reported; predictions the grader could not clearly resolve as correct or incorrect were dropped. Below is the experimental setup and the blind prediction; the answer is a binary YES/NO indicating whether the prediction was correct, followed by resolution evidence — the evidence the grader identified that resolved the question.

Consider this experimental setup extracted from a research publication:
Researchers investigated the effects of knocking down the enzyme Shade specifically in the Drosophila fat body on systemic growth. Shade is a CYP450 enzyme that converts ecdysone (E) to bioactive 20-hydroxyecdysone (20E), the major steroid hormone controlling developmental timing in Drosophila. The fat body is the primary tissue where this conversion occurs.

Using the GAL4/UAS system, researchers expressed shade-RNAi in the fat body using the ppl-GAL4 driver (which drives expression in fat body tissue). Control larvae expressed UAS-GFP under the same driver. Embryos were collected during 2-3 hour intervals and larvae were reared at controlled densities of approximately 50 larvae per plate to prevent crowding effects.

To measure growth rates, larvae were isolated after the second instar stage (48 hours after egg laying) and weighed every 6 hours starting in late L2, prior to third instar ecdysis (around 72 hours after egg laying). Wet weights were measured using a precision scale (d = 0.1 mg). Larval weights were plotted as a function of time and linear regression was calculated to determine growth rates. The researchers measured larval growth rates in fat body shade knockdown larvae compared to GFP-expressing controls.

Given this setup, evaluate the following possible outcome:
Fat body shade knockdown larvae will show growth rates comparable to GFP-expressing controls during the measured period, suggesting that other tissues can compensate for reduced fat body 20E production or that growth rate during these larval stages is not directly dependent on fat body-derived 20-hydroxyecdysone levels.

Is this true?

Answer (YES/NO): NO